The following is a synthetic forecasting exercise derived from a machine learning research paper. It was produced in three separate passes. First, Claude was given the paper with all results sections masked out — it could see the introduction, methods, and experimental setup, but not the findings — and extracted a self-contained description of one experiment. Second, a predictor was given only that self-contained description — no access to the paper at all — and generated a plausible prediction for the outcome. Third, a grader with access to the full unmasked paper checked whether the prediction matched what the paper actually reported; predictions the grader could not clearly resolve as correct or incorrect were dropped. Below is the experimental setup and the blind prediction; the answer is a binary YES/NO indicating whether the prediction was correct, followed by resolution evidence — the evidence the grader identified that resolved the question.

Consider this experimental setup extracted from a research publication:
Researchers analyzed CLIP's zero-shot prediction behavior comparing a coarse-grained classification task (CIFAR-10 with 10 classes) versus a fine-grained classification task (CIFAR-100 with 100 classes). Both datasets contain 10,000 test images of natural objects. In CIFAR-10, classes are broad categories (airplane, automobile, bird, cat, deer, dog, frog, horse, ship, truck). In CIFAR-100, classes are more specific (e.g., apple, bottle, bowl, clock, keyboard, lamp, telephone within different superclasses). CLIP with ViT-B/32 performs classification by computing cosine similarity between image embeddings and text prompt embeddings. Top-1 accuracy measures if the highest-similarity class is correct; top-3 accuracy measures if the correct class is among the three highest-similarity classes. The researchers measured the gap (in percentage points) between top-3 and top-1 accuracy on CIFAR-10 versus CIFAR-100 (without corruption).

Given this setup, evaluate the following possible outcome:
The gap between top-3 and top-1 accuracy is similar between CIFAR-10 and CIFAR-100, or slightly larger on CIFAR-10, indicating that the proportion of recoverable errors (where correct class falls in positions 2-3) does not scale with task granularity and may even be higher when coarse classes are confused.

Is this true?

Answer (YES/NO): NO